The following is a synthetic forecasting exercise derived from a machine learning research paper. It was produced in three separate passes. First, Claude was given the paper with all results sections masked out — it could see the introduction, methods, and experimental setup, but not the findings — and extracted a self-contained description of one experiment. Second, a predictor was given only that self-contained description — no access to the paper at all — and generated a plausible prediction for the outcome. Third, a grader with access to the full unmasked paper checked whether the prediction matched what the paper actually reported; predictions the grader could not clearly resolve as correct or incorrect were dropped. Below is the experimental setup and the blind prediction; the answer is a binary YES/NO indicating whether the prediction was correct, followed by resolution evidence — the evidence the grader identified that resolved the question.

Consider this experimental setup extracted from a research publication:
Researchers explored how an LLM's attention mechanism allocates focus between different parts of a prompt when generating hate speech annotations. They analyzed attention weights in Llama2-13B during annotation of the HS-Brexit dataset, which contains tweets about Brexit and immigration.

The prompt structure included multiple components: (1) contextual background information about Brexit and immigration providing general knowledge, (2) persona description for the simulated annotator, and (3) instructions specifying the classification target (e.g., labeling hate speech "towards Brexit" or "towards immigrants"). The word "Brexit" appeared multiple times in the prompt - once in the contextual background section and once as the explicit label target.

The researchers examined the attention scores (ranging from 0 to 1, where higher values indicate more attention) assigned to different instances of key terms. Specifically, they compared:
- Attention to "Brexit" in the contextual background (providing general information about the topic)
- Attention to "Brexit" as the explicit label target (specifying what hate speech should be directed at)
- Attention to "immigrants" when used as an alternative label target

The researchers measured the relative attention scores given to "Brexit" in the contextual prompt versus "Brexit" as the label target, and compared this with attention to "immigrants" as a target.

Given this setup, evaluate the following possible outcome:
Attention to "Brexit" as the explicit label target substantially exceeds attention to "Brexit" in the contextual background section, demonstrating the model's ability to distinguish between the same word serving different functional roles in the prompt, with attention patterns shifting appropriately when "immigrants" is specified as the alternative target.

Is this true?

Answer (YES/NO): NO